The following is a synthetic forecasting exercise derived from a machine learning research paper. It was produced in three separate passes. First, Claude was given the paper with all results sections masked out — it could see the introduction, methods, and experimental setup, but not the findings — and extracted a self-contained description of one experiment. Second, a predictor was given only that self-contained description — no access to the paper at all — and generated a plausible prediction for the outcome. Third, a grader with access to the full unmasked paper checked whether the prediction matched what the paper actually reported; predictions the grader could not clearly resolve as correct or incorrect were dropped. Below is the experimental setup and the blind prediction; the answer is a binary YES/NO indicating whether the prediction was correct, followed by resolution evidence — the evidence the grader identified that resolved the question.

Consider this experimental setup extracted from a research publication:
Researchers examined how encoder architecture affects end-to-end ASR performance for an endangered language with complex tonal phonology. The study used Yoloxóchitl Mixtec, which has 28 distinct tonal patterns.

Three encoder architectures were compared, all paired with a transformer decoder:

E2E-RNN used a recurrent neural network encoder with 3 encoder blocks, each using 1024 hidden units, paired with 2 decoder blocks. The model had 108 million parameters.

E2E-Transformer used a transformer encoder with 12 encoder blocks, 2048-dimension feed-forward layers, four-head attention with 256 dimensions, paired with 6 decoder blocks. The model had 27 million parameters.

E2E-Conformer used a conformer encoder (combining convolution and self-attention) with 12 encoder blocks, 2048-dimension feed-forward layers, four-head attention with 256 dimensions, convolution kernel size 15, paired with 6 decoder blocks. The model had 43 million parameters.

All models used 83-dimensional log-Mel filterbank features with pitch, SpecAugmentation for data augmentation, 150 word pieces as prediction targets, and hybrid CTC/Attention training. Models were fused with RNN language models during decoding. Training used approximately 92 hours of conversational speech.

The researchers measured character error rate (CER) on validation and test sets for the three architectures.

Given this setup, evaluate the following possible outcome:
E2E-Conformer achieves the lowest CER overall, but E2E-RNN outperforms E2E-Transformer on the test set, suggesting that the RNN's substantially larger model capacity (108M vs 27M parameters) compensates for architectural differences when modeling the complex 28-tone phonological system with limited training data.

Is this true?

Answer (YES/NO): NO